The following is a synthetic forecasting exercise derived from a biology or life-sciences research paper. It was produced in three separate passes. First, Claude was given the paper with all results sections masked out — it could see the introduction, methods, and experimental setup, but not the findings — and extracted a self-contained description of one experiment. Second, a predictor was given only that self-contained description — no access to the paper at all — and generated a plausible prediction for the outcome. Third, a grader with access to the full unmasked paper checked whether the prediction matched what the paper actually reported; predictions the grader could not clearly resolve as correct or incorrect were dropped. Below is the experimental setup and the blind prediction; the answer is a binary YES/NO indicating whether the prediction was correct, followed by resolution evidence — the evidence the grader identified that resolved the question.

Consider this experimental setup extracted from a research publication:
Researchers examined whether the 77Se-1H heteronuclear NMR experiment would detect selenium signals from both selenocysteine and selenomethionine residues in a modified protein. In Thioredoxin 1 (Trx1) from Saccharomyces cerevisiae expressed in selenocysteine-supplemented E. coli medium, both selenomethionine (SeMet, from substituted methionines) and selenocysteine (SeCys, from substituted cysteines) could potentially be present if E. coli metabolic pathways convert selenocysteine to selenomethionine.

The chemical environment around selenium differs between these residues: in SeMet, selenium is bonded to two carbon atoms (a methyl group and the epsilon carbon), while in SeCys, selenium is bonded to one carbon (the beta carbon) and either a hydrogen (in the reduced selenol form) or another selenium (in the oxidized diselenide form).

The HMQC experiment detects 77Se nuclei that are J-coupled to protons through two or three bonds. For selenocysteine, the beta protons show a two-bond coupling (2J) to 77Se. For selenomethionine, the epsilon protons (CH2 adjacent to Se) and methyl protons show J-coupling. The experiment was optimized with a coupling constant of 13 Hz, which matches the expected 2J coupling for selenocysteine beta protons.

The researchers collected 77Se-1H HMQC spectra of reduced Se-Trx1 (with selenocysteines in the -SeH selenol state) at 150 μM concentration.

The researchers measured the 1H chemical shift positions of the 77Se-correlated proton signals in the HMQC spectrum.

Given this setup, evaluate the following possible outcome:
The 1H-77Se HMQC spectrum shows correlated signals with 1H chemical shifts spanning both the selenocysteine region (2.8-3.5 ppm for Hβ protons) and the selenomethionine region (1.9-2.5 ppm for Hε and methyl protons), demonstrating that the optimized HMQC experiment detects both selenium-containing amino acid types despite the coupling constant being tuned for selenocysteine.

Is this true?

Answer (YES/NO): NO